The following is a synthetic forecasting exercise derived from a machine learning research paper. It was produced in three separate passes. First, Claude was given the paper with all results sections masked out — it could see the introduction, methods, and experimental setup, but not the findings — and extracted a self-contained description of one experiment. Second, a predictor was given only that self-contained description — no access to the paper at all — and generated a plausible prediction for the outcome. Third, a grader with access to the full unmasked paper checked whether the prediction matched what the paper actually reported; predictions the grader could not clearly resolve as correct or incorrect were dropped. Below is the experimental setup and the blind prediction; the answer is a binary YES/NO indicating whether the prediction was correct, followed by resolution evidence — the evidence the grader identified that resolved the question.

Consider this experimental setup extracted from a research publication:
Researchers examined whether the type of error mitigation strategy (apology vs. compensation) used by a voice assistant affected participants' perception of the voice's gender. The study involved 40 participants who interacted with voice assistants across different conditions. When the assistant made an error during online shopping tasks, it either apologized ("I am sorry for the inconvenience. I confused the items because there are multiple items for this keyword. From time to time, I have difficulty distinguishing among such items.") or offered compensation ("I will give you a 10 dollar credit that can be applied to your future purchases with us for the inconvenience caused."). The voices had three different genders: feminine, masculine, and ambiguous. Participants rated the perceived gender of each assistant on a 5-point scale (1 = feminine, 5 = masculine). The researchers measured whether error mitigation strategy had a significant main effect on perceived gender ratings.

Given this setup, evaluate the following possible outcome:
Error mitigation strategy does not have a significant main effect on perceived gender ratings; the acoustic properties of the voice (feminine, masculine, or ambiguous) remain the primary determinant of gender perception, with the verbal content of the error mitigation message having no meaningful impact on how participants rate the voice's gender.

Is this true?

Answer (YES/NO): YES